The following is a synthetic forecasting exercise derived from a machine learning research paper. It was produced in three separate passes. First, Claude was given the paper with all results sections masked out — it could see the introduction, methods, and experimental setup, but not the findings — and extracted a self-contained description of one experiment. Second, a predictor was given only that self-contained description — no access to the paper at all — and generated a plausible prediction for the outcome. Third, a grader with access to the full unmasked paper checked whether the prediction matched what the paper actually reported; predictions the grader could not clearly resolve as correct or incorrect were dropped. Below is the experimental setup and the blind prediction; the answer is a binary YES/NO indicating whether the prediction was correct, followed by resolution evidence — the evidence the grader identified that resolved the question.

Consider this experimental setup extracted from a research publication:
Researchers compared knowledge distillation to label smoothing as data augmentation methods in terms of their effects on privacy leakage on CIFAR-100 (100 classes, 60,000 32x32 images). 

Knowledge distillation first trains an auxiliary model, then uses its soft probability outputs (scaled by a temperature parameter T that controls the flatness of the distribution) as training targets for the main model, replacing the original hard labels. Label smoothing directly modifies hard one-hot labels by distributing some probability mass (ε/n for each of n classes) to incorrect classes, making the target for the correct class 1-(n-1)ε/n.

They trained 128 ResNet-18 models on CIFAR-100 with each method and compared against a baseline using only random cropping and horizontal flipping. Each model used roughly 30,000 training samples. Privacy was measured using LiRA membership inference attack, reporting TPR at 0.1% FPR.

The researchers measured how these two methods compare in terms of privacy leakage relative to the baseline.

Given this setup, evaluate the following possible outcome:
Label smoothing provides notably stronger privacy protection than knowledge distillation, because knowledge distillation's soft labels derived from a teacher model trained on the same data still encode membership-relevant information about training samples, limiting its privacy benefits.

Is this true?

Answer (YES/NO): NO